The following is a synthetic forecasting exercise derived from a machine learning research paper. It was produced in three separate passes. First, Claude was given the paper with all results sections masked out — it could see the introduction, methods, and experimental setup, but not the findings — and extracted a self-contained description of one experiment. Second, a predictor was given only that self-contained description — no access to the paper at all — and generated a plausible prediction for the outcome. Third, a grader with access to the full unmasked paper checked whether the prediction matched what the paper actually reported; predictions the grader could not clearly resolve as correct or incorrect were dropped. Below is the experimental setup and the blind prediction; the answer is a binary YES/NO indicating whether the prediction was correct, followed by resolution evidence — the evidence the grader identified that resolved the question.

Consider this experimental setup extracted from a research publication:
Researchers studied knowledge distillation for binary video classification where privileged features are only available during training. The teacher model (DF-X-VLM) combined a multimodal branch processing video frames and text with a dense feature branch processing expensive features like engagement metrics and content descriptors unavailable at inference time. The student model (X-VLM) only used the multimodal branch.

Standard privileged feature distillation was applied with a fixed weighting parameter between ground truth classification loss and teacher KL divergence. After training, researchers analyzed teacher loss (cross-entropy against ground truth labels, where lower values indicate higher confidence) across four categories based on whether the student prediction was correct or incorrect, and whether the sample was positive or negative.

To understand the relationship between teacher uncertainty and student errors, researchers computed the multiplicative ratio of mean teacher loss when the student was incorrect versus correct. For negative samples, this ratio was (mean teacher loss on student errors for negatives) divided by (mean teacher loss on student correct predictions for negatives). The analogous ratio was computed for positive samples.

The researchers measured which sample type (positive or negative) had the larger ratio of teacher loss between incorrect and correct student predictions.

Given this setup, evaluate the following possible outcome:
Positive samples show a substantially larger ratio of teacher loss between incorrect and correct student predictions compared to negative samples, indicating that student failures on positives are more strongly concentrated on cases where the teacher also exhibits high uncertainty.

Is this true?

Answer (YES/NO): NO